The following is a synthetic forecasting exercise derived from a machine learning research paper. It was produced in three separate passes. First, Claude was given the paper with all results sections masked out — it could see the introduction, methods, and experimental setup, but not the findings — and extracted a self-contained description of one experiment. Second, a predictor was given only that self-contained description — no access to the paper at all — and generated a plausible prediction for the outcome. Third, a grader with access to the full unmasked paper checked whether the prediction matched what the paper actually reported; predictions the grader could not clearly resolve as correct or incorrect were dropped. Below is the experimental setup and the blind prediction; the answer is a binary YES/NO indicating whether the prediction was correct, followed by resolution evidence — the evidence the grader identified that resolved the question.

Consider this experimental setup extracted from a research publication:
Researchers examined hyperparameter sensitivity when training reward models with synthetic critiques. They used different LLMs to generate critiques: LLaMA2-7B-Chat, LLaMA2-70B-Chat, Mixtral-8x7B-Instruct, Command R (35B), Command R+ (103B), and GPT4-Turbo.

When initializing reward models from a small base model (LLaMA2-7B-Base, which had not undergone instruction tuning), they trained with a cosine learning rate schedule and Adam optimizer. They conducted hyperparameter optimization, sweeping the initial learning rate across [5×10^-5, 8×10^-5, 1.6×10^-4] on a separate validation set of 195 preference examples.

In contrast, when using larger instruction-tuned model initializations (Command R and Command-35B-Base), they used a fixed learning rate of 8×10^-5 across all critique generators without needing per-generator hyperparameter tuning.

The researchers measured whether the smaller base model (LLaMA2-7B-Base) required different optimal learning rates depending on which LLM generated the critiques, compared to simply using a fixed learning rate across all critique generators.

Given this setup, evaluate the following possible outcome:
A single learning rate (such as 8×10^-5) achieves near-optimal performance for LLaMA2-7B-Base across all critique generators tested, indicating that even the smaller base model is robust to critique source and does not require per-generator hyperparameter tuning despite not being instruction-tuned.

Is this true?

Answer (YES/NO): NO